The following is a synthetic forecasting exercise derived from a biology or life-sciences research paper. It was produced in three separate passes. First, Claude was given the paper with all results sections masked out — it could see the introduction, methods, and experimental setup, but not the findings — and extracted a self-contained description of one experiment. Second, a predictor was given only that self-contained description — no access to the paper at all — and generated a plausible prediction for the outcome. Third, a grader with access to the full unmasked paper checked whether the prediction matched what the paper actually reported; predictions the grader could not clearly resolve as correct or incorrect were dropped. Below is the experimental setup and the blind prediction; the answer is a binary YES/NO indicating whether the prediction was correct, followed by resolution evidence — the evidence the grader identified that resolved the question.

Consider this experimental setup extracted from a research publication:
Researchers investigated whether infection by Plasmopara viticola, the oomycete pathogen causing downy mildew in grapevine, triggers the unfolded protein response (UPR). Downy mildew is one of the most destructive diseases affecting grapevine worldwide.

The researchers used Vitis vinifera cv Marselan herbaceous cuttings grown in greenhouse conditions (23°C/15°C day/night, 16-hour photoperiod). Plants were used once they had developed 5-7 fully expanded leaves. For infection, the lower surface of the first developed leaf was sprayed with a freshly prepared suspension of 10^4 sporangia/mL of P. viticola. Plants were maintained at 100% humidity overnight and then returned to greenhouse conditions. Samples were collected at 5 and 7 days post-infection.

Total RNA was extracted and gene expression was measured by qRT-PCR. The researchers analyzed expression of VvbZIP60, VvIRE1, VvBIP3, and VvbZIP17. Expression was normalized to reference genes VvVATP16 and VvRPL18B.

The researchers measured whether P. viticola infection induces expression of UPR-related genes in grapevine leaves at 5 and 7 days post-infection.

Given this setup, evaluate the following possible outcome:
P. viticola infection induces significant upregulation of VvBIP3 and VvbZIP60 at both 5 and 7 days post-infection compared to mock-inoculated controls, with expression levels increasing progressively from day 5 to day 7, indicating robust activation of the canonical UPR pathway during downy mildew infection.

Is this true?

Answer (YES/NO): NO